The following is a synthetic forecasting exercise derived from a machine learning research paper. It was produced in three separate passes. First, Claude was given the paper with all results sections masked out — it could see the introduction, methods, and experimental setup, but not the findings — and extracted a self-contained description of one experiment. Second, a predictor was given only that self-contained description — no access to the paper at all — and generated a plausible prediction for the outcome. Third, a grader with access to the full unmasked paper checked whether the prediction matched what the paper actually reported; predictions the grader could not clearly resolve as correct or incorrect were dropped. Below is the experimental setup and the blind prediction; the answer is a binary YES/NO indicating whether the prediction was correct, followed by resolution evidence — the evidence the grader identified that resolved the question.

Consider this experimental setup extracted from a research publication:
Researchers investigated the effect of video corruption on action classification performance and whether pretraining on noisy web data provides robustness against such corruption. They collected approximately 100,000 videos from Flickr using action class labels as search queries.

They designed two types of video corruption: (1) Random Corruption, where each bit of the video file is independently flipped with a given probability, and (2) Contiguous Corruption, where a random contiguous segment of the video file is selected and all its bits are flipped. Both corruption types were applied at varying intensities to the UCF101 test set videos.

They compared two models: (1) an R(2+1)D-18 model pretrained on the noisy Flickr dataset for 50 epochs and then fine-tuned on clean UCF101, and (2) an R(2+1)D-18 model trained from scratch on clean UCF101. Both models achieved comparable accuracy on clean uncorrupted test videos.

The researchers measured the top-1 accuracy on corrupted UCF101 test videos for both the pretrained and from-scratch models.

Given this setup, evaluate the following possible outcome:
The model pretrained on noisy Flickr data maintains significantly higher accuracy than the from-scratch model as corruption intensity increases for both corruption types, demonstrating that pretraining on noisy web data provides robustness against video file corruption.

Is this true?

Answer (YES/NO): YES